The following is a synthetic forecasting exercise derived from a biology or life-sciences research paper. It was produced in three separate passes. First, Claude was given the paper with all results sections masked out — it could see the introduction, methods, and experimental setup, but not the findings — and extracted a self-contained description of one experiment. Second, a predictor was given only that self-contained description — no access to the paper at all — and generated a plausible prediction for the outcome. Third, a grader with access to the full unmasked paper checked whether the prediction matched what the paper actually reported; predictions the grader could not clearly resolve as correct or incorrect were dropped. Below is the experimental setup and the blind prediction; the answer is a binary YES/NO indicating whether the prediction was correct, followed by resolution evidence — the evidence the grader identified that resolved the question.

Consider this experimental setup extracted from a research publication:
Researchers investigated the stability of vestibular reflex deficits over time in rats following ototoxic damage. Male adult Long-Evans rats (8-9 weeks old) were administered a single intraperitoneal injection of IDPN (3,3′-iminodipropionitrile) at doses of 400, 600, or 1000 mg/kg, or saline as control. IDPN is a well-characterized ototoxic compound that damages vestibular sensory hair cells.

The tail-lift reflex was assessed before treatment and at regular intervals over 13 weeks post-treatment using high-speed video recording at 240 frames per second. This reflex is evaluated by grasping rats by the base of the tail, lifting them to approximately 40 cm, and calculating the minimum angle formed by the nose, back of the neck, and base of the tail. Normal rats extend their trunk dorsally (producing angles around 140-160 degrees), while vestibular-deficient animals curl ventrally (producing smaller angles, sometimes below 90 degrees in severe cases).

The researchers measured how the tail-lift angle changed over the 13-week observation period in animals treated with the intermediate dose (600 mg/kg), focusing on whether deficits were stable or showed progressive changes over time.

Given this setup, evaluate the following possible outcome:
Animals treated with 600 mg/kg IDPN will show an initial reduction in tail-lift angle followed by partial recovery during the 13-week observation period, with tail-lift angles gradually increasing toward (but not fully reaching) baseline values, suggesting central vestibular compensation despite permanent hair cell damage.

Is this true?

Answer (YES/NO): NO